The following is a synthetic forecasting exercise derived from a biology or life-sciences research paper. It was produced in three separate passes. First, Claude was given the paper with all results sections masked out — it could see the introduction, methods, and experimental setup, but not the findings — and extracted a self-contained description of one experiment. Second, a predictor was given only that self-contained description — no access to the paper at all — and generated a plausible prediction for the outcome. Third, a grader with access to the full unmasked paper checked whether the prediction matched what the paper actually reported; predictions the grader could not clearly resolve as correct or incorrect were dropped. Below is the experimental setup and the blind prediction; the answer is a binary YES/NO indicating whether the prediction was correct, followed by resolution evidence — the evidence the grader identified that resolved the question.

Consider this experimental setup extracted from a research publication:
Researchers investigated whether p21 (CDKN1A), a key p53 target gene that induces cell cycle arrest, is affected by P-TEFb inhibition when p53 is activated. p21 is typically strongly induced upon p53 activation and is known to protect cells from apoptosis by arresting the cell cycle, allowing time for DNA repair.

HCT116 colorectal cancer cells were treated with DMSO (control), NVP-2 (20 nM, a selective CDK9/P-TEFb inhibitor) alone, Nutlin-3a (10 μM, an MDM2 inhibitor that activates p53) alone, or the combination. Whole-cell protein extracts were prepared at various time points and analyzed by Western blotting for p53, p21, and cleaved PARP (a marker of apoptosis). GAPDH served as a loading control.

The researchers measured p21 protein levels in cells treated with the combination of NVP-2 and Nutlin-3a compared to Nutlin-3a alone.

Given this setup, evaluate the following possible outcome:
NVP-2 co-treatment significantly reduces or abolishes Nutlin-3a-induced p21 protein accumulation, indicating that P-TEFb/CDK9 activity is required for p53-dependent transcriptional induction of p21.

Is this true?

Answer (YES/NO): NO